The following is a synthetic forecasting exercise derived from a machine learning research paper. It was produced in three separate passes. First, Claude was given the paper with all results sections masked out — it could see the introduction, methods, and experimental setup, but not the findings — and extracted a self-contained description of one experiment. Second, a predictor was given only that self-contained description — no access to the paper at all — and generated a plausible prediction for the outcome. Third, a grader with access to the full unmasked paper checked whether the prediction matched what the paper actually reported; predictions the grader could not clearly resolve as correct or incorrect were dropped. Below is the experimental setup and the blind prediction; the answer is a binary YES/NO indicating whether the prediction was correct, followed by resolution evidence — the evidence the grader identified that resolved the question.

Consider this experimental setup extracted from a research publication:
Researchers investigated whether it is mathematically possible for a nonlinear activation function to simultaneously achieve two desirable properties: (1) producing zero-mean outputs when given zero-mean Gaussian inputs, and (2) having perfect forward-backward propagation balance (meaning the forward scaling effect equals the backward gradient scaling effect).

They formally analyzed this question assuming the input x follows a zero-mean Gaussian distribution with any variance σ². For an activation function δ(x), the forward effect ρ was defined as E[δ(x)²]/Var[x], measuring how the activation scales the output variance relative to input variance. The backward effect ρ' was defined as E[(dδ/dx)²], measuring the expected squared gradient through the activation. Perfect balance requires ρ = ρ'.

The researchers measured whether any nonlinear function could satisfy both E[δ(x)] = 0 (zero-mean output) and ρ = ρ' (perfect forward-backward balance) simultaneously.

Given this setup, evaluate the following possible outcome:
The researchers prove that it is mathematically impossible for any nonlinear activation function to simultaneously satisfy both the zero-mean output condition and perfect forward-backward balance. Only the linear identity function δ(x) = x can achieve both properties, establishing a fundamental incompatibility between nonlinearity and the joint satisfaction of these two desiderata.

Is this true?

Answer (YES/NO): NO